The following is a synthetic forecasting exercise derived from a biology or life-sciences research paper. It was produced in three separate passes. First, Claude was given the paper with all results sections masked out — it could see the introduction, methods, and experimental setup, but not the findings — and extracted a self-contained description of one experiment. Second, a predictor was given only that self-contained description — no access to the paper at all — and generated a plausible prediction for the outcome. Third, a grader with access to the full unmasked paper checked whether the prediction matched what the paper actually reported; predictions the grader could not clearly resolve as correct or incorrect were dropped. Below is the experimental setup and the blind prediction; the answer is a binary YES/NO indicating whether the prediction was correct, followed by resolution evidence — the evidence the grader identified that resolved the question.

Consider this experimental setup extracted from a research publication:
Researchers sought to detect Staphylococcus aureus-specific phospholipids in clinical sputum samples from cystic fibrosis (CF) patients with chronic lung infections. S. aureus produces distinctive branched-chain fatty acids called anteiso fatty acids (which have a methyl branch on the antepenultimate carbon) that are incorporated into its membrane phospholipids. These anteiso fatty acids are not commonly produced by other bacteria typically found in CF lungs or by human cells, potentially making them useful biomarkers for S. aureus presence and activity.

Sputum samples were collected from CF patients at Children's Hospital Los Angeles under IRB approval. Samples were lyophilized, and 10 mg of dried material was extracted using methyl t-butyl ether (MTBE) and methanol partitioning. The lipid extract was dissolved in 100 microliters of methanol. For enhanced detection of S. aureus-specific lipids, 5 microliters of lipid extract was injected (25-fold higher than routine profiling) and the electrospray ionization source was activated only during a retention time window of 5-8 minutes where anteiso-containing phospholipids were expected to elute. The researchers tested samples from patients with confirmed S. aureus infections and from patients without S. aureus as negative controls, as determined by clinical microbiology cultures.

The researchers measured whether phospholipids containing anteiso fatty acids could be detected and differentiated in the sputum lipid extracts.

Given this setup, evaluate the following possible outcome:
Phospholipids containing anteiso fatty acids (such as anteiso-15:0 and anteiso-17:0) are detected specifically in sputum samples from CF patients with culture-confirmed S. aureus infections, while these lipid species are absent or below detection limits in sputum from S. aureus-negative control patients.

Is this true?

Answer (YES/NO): YES